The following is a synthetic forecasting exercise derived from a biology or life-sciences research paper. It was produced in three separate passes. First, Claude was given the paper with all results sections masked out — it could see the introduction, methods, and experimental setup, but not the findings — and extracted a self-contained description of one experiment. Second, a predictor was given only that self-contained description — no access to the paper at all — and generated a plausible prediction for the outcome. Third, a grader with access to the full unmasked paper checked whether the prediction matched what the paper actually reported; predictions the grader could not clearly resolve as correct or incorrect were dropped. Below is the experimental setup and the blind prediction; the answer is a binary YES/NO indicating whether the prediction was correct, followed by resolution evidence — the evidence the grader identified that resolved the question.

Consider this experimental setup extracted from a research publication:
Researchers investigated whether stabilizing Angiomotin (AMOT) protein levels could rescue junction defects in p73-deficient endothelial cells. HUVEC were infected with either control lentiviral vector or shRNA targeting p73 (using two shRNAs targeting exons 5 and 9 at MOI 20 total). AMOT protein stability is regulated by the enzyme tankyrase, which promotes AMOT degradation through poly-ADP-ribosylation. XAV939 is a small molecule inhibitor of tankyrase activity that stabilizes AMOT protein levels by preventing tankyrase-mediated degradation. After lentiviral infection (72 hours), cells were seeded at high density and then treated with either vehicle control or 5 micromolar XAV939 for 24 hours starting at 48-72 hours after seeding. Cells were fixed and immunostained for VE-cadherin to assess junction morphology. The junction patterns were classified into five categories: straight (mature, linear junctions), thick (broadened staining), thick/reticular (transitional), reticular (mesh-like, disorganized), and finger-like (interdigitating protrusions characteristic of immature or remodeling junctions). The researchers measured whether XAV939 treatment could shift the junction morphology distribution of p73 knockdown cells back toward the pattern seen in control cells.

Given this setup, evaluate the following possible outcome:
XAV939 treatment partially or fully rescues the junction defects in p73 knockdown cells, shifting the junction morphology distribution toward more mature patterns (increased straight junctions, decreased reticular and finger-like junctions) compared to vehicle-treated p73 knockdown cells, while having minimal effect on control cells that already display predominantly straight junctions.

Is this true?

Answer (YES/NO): NO